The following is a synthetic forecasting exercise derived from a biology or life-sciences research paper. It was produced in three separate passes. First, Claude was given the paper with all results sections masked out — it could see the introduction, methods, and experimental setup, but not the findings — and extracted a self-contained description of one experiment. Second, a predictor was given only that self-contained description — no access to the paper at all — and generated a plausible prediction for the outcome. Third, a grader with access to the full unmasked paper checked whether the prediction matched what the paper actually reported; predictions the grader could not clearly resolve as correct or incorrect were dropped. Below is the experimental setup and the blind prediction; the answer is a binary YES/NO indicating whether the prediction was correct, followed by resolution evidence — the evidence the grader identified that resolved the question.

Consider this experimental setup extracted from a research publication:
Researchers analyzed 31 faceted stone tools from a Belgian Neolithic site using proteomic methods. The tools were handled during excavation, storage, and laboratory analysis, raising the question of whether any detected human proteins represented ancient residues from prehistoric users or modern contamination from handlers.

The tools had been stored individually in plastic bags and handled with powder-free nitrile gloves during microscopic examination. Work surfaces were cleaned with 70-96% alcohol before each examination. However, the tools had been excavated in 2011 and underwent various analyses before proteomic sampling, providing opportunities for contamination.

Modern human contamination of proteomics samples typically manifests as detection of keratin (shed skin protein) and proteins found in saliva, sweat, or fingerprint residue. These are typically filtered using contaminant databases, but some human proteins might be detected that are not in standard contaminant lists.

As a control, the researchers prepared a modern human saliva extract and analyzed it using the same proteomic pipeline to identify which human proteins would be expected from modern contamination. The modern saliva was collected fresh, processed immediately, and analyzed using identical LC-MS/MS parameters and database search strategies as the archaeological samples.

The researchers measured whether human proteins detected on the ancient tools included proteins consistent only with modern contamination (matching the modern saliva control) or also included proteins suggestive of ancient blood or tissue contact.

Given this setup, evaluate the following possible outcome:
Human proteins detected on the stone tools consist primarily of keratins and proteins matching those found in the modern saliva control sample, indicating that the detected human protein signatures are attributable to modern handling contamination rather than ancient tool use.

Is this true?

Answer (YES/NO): YES